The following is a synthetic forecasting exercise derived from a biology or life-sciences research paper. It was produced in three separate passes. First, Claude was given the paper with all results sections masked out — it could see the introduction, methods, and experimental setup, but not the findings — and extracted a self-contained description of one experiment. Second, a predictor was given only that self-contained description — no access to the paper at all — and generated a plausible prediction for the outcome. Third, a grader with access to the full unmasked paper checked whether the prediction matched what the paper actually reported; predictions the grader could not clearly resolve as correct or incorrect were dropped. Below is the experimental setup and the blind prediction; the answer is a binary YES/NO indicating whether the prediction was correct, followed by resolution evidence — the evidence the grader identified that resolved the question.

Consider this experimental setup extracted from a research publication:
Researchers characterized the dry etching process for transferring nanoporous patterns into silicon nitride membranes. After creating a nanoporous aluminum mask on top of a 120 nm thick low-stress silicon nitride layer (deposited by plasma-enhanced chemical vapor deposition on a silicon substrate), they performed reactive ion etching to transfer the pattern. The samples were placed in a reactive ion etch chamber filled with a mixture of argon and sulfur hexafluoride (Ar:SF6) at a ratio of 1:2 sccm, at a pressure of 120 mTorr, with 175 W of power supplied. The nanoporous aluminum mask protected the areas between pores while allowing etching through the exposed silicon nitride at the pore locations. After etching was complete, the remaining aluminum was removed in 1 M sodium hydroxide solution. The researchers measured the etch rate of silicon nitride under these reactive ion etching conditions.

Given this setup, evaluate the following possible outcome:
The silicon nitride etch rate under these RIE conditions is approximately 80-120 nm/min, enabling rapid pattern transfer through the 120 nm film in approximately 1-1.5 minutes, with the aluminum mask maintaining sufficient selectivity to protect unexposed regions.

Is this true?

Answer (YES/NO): NO